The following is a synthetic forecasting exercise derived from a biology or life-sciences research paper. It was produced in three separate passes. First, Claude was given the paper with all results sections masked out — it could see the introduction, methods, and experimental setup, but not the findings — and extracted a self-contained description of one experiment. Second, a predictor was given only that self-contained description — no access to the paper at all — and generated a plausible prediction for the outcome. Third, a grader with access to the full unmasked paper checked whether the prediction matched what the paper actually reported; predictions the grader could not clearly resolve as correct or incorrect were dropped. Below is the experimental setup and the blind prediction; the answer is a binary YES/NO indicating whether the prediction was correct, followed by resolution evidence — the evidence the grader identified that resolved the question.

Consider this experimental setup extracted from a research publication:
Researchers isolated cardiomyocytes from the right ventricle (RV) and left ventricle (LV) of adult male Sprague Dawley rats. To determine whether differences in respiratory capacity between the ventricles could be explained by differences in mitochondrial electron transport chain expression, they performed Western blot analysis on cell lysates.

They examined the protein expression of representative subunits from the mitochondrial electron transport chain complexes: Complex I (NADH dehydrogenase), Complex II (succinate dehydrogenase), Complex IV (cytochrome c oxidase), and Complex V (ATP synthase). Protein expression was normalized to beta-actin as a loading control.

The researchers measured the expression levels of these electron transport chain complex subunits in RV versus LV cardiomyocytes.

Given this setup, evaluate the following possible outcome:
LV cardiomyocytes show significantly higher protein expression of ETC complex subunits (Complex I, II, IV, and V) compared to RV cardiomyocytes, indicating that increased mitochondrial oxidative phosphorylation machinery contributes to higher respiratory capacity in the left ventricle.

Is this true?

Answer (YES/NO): NO